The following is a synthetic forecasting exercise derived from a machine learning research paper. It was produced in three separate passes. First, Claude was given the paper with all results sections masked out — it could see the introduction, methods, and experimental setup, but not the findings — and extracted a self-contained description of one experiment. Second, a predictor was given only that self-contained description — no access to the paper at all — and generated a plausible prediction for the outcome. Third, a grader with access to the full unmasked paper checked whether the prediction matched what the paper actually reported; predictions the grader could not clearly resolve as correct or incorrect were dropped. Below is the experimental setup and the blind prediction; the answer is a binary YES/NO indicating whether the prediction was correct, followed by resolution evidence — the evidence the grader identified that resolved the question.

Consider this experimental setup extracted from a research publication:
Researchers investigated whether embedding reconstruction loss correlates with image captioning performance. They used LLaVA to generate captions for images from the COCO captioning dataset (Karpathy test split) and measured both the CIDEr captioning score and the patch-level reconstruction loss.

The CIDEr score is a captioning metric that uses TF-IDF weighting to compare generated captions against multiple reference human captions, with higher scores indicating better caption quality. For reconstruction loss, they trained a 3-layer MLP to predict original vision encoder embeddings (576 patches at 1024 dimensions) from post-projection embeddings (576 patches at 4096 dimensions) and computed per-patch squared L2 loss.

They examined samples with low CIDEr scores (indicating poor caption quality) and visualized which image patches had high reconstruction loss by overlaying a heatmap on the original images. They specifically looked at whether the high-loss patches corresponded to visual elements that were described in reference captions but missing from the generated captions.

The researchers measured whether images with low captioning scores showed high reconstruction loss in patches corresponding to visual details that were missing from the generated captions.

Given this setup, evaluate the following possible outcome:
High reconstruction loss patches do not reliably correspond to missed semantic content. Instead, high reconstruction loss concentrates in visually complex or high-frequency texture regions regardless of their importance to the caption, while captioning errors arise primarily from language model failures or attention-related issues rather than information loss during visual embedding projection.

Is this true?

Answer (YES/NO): NO